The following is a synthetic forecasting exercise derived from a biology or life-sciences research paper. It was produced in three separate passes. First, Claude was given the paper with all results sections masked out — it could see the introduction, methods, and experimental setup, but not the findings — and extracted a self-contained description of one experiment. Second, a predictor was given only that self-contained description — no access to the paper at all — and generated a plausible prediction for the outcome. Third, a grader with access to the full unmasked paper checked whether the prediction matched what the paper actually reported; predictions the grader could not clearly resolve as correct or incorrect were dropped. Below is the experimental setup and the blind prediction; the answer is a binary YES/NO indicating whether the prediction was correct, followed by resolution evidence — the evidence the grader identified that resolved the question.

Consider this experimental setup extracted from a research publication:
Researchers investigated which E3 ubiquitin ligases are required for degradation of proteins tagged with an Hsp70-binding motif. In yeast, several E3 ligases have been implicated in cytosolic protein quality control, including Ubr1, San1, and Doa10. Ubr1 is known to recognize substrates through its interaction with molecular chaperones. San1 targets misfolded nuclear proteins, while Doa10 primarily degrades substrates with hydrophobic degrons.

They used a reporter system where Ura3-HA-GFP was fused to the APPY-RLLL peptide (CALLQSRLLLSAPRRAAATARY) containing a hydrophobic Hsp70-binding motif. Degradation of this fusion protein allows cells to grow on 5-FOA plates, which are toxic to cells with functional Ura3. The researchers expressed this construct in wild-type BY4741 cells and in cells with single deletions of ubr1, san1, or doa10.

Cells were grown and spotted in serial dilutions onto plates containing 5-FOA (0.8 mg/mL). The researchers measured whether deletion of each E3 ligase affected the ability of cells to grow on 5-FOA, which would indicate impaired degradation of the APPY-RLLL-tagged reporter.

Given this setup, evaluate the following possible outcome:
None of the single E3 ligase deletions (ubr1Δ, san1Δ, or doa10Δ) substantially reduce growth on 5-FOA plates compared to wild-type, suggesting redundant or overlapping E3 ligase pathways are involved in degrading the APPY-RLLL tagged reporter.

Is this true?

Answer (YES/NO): NO